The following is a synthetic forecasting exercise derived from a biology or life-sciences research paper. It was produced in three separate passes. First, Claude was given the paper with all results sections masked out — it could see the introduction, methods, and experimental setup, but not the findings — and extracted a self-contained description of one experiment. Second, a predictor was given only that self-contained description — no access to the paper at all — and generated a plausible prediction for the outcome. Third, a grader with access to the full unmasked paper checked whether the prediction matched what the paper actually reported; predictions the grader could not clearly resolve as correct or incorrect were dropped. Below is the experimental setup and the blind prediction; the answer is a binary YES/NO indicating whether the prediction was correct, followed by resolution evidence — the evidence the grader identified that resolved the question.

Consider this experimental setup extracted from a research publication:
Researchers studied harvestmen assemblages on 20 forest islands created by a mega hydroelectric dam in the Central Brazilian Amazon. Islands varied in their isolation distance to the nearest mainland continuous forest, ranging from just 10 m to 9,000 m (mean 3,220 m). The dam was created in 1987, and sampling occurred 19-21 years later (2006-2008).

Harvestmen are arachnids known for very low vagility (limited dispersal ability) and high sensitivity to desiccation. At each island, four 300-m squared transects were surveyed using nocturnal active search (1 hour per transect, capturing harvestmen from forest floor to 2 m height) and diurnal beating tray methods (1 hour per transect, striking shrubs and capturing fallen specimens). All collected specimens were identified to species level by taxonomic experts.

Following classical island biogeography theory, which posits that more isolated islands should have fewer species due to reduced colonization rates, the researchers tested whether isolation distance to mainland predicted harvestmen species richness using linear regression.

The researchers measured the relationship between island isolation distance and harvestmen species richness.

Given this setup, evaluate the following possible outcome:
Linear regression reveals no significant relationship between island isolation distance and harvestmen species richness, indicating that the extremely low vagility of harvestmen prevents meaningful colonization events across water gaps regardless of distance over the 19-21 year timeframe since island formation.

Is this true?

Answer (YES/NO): YES